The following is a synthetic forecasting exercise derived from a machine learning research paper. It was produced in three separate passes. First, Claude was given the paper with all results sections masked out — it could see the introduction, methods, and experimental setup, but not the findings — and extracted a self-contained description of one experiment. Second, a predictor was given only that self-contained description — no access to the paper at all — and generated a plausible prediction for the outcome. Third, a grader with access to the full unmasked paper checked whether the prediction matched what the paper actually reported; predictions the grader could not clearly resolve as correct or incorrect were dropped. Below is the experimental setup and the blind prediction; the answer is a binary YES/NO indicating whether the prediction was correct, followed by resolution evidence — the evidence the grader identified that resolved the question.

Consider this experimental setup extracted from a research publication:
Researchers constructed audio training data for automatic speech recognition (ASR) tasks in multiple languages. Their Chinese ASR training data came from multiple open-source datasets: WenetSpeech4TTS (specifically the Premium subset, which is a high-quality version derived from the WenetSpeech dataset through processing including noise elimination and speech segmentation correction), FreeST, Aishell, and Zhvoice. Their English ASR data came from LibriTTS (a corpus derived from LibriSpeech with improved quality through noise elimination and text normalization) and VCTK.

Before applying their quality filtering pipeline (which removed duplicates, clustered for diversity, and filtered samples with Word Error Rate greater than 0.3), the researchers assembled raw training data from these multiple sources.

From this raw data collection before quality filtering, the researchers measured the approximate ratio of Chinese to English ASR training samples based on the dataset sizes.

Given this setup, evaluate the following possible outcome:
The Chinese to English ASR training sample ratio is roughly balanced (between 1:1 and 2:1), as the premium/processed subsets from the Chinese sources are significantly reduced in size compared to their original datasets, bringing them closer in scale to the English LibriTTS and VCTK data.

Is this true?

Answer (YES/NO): NO